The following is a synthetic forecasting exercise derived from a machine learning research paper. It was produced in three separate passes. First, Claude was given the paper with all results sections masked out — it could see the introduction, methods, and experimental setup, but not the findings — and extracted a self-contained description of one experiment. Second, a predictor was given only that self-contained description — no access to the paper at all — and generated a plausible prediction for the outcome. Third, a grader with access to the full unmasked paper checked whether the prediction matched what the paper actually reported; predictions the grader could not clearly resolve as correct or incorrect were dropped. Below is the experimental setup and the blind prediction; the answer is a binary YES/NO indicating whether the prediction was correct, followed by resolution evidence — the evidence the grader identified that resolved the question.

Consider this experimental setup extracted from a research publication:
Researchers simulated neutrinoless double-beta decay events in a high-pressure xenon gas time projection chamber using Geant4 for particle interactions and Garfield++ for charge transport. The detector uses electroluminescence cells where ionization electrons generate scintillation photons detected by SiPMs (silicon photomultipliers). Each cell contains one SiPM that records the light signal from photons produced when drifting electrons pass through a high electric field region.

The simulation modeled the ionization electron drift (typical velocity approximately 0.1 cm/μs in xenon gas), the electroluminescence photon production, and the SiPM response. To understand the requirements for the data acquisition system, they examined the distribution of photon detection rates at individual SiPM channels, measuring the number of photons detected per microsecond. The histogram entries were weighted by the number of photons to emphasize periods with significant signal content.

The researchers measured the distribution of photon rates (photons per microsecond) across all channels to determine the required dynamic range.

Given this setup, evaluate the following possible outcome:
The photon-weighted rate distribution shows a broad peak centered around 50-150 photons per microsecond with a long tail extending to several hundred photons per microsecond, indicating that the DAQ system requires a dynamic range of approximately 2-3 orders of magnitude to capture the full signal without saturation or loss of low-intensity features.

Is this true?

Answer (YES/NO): NO